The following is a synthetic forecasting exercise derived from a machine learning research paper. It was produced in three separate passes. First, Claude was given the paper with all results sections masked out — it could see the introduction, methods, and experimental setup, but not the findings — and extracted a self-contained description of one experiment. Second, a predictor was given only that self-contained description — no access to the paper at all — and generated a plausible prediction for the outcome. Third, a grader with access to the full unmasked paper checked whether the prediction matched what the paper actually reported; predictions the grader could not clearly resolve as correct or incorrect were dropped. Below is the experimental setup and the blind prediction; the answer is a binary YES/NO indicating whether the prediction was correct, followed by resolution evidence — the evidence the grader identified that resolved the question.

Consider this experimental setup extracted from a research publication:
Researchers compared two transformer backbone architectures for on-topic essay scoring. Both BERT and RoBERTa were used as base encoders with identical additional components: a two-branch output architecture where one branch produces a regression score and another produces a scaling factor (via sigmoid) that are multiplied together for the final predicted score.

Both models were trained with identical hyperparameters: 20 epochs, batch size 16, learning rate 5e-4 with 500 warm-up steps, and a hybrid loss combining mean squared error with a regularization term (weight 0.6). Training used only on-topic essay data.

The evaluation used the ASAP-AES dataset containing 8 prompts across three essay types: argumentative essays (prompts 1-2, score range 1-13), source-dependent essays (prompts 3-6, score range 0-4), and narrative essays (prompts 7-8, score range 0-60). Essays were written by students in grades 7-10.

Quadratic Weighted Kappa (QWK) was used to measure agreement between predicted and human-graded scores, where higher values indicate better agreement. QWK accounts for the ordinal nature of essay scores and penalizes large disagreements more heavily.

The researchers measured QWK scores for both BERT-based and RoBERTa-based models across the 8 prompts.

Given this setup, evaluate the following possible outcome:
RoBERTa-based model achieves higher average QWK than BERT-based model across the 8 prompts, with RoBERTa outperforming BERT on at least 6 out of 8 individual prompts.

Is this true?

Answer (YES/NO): NO